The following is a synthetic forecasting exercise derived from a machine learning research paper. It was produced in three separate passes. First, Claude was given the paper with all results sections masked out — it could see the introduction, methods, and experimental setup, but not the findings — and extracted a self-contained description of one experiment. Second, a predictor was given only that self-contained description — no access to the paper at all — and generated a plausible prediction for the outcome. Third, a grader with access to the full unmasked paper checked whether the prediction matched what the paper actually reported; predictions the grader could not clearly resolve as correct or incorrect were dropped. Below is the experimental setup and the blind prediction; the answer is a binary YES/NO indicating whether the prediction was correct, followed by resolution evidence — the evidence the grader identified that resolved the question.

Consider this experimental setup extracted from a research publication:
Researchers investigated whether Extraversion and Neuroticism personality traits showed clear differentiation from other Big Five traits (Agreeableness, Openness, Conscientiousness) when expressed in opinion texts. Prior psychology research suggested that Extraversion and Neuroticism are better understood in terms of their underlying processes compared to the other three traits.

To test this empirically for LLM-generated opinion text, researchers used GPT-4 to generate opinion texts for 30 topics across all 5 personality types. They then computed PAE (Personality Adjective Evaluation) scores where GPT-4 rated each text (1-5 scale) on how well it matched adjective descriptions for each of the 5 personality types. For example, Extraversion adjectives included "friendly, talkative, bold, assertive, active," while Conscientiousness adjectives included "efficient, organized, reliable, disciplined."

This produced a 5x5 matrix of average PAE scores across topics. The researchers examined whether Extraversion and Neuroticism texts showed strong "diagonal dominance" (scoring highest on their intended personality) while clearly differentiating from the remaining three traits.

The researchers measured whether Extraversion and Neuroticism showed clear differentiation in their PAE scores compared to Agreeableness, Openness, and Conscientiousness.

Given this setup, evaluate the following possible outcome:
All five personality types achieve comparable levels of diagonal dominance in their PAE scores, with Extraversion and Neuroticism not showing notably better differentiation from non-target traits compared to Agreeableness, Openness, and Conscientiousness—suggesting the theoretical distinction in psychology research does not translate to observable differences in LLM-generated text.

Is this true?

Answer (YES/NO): NO